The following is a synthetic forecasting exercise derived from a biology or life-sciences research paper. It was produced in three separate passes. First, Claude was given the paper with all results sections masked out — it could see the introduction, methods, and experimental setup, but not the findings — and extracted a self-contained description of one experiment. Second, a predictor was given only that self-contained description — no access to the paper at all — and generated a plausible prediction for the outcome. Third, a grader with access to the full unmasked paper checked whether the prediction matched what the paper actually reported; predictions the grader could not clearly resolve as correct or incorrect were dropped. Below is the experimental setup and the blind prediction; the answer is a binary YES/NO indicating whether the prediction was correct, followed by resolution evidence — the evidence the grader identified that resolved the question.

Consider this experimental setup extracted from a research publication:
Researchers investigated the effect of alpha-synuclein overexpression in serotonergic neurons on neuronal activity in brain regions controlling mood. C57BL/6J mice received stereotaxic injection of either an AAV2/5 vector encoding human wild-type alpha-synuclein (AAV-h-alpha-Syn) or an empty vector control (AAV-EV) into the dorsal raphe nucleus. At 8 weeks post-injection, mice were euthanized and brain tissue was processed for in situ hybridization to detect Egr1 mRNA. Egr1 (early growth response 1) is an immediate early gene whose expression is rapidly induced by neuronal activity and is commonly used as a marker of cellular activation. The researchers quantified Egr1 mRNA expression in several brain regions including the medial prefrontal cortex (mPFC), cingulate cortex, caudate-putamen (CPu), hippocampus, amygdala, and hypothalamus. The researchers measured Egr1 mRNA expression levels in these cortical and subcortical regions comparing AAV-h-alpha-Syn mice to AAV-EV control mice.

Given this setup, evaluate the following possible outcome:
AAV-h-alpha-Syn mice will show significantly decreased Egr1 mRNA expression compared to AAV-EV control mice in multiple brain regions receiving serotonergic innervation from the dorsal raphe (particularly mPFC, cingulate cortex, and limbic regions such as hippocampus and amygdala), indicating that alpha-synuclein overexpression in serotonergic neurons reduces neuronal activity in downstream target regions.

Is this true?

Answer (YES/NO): NO